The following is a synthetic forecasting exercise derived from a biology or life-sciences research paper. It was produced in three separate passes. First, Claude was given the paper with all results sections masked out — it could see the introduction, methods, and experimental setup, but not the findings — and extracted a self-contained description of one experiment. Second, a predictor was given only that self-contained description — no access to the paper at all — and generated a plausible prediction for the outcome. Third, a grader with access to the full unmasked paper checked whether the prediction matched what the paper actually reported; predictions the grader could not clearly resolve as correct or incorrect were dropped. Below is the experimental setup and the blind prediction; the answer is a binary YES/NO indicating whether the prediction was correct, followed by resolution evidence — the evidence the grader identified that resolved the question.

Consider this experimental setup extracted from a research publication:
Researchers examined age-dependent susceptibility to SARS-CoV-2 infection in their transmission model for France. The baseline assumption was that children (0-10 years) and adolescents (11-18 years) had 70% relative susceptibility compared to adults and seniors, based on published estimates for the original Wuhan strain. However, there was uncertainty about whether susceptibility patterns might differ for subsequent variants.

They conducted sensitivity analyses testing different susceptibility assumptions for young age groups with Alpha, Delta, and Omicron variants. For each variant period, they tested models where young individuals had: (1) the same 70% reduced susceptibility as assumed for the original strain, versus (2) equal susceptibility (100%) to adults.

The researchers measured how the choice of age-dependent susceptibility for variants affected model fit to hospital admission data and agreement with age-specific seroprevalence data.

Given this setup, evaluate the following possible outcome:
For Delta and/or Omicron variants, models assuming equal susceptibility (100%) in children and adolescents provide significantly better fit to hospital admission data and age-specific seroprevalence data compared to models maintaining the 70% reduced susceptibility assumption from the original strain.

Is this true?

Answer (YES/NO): NO